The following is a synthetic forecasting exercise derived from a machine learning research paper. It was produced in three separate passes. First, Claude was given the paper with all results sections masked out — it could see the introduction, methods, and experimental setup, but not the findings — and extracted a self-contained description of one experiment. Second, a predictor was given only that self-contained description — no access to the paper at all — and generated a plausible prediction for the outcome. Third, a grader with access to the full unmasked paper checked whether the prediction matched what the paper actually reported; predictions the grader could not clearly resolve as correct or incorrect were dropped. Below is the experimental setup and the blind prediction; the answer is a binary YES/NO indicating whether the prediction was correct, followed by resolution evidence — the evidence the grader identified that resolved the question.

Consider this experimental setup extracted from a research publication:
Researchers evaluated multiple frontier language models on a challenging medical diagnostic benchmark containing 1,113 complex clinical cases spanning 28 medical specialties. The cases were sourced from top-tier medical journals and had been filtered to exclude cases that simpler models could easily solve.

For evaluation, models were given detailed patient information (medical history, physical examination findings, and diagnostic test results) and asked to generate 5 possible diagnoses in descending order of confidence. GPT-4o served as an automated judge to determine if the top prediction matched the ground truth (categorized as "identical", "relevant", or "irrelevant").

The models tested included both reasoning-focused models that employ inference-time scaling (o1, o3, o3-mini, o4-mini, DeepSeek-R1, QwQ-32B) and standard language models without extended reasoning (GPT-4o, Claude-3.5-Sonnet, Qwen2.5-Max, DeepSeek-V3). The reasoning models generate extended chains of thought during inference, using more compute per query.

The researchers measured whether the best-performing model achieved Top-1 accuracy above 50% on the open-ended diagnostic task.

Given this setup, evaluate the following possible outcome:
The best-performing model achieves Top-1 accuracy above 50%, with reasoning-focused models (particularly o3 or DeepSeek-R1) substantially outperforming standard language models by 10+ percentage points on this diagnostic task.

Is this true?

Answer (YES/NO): YES